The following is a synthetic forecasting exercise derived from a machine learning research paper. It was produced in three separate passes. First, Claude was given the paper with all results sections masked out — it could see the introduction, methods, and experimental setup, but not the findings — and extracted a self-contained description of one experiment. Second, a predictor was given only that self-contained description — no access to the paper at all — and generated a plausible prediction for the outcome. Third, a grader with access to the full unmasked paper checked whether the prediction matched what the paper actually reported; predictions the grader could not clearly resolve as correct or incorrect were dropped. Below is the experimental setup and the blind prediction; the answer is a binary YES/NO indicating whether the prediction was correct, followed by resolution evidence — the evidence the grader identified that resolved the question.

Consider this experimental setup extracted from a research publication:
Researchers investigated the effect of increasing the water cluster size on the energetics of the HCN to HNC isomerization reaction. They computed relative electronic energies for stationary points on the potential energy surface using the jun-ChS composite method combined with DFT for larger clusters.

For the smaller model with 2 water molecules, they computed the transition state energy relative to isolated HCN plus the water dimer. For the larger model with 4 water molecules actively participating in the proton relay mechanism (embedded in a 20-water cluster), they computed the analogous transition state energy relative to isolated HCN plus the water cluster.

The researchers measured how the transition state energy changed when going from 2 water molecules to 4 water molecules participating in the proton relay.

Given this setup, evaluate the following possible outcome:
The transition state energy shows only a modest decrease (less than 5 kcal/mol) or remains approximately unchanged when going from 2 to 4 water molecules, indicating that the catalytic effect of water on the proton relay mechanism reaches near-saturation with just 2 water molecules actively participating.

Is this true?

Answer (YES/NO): NO